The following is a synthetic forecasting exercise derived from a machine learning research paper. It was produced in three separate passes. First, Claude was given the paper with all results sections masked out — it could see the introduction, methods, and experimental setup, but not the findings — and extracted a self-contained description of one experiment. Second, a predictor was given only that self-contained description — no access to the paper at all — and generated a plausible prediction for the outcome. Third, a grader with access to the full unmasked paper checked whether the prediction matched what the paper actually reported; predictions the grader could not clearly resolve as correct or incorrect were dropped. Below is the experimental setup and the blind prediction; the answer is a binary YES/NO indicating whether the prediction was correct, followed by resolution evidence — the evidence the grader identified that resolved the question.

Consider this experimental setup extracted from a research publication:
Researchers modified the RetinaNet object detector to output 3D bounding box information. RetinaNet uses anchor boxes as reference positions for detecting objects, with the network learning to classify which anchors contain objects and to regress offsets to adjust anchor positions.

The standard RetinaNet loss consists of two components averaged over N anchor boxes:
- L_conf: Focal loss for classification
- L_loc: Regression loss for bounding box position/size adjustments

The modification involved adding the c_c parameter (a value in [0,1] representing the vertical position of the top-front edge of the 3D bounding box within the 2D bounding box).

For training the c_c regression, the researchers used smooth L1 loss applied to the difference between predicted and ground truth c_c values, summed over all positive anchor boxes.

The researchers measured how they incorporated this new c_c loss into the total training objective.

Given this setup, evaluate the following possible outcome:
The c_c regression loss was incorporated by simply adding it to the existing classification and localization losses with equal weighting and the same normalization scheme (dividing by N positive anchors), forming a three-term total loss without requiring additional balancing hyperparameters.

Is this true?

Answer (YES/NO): NO